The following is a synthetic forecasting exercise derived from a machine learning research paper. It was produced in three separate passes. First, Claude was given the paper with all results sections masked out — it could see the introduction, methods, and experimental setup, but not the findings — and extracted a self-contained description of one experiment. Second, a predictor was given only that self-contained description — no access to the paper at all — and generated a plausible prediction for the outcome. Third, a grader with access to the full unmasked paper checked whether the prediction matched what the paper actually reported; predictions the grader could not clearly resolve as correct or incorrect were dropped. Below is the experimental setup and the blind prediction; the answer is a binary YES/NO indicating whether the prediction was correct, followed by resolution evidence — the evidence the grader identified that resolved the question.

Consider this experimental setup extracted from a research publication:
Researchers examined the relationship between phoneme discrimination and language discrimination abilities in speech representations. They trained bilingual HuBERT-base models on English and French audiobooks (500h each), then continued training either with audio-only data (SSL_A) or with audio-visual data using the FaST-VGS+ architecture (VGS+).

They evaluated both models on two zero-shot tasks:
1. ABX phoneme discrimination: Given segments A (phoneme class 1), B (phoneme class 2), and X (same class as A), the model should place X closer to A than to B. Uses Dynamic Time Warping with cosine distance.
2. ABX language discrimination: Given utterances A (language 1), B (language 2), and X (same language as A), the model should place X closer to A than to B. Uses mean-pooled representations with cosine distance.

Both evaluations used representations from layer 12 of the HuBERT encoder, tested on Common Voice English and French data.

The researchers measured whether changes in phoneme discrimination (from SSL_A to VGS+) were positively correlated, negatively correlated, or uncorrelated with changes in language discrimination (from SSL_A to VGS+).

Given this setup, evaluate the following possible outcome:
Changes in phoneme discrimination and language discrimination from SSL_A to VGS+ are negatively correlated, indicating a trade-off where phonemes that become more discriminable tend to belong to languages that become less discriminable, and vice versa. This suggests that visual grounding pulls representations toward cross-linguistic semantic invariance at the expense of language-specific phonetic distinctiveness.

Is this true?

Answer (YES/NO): NO